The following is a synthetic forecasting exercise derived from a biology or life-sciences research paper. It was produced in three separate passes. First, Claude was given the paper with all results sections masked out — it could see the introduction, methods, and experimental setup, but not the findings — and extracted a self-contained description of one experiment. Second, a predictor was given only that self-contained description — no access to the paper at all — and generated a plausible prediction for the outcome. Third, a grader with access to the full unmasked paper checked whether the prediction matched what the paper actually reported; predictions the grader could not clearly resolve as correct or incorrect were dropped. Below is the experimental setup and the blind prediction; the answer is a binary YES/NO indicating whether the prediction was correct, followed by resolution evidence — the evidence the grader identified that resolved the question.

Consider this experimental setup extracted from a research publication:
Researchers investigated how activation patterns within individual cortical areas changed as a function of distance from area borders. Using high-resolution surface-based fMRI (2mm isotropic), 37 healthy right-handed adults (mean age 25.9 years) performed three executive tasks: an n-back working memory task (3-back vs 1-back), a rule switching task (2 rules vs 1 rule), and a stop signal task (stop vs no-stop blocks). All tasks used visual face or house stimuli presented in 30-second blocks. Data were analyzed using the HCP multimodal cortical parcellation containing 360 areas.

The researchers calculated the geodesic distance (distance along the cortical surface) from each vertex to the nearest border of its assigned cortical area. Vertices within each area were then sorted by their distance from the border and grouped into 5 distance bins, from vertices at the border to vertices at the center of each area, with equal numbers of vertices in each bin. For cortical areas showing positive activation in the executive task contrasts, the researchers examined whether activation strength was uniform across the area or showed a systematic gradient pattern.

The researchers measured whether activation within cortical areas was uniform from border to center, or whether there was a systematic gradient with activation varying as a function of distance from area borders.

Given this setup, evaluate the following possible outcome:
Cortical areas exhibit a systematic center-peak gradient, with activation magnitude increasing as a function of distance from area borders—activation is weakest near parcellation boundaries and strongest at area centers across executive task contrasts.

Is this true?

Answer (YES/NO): NO